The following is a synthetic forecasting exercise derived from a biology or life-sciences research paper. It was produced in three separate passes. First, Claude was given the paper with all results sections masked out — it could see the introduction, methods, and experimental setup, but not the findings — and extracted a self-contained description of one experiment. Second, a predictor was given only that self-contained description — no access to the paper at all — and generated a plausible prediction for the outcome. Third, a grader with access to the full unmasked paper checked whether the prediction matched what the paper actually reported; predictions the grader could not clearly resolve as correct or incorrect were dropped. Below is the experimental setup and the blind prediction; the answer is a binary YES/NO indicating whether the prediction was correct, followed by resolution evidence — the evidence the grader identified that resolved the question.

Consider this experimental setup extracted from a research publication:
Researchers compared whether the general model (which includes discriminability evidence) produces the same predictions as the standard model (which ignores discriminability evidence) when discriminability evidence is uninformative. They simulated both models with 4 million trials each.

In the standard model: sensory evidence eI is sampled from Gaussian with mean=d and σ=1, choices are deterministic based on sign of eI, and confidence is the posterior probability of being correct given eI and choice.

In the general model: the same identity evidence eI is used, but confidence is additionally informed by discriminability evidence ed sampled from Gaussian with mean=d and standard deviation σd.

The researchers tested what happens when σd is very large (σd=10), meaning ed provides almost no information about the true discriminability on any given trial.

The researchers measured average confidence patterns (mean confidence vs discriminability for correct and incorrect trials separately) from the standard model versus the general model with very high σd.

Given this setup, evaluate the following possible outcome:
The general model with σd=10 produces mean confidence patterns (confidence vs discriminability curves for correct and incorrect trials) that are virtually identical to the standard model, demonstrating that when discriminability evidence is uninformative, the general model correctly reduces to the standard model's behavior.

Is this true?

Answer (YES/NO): YES